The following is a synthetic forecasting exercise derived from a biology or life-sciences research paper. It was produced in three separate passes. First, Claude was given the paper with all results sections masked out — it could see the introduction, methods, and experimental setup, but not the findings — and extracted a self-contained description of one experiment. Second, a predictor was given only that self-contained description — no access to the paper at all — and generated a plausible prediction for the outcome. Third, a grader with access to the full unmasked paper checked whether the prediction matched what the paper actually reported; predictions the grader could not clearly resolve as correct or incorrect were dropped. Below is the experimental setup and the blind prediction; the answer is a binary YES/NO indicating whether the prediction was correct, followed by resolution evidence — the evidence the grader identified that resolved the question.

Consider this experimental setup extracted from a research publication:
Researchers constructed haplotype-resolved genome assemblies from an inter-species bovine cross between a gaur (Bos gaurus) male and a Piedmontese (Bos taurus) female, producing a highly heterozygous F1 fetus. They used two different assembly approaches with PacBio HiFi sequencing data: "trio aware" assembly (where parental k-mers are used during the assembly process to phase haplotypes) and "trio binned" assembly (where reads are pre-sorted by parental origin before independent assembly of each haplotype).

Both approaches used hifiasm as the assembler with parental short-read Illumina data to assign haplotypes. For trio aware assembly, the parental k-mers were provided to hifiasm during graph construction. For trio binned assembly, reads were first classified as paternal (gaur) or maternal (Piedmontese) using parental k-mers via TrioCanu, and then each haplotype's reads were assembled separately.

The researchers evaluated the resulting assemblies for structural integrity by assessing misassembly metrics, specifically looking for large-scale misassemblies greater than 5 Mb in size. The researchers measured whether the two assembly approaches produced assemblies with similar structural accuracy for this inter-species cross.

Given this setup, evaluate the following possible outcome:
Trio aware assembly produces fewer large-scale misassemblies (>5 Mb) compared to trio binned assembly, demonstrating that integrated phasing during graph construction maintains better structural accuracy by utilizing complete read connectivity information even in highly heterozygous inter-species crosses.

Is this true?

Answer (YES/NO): YES